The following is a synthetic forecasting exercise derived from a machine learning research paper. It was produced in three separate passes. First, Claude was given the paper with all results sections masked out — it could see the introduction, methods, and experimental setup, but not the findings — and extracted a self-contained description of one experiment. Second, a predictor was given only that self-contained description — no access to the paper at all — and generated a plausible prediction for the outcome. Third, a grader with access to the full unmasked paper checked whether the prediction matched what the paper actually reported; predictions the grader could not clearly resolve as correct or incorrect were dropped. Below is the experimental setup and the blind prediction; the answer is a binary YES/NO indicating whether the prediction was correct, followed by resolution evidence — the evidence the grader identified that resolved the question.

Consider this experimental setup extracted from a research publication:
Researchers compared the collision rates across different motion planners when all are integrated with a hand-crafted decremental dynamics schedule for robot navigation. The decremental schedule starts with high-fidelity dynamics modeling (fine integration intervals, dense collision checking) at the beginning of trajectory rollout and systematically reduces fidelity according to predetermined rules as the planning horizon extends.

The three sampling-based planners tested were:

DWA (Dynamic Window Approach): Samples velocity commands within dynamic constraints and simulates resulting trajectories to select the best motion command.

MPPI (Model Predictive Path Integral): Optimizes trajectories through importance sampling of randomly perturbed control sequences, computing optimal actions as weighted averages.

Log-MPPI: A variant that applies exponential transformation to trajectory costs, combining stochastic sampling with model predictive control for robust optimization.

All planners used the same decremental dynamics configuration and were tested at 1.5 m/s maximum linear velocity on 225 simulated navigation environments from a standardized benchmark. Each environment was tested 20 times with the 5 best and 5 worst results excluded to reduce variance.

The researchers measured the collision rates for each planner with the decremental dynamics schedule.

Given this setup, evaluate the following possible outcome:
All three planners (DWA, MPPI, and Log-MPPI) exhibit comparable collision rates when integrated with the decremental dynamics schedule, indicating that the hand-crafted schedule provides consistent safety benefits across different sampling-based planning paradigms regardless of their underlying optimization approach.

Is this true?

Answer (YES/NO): NO